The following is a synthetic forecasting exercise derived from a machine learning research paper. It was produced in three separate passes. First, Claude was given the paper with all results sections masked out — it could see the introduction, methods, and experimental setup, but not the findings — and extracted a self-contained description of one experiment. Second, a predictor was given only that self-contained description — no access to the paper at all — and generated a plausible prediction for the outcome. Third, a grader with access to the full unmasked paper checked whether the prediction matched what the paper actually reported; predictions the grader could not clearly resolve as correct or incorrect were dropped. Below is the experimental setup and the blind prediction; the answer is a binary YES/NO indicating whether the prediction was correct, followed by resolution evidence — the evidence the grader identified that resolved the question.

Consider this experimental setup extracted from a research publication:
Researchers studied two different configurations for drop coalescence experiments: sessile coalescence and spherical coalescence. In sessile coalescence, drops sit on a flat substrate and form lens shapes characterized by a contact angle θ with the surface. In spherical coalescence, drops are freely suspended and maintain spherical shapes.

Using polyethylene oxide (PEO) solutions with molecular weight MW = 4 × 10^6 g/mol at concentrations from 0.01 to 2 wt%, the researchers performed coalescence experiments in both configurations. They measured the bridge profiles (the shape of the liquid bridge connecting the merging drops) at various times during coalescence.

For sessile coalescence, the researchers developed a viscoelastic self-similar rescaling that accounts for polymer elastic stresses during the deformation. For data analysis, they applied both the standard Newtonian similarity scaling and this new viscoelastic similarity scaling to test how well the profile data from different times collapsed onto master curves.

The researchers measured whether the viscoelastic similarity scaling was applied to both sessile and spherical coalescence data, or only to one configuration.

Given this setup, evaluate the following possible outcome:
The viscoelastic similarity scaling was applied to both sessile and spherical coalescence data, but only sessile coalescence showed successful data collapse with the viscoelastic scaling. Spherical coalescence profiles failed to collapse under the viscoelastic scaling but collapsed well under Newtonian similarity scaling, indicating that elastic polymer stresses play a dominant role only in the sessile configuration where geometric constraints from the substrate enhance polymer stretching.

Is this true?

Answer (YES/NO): NO